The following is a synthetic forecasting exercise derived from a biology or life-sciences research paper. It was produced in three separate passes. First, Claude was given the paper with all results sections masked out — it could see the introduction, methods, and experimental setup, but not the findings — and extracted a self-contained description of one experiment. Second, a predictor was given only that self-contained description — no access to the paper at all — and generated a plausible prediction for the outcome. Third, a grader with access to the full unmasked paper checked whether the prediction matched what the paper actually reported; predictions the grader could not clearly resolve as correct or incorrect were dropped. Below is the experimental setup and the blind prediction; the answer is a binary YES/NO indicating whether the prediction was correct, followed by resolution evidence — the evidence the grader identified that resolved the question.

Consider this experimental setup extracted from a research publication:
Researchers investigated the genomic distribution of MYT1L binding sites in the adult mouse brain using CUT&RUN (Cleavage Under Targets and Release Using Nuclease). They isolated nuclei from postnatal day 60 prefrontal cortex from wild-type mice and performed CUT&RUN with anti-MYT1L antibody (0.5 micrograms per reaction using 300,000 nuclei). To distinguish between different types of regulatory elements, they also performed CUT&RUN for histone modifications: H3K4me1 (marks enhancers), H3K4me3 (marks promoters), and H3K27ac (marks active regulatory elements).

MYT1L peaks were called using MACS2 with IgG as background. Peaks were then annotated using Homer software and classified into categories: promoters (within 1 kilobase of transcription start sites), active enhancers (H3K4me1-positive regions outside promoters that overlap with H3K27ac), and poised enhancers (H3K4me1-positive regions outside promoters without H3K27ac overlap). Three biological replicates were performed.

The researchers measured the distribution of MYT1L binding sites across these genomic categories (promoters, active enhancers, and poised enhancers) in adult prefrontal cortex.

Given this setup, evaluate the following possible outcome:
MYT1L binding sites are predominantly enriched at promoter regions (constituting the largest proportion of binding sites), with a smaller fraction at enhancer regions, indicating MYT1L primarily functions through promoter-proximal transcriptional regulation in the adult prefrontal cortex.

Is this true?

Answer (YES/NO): NO